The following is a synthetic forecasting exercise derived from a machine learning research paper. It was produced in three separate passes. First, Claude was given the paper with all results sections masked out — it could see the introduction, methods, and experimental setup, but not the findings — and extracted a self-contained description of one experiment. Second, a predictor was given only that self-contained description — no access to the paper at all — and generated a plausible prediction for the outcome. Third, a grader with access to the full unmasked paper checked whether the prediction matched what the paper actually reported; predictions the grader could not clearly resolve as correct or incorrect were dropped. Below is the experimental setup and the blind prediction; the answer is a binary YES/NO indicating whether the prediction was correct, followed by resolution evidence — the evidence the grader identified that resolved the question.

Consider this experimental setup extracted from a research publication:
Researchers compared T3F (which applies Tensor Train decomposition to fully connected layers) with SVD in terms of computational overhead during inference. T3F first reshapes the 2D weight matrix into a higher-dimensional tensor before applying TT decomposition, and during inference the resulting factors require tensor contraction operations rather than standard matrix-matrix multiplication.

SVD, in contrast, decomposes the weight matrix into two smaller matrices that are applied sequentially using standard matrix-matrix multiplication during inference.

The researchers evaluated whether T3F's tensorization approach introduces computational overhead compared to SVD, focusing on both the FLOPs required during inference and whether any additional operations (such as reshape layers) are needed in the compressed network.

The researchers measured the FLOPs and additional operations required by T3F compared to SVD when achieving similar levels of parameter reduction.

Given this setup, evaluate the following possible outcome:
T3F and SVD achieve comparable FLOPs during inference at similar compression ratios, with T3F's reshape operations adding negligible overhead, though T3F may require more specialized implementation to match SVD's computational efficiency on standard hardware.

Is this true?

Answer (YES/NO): NO